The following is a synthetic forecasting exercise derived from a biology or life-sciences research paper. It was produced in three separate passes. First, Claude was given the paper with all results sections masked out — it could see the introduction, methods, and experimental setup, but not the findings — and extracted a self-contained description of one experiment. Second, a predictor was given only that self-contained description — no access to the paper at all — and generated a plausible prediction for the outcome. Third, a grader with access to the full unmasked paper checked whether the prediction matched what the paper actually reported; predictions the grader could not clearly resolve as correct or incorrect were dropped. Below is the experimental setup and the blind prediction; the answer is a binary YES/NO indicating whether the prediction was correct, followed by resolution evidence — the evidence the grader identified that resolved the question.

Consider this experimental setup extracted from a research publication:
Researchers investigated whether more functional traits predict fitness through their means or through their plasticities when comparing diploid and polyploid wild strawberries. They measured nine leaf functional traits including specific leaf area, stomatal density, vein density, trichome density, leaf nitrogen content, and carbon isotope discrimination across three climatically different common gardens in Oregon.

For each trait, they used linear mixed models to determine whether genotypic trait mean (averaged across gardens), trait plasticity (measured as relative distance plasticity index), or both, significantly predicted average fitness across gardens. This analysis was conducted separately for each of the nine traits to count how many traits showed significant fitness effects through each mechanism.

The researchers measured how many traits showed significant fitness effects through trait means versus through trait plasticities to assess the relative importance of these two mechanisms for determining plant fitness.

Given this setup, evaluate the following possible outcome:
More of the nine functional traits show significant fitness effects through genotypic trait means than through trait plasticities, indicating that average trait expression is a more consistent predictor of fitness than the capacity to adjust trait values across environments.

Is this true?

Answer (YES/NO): YES